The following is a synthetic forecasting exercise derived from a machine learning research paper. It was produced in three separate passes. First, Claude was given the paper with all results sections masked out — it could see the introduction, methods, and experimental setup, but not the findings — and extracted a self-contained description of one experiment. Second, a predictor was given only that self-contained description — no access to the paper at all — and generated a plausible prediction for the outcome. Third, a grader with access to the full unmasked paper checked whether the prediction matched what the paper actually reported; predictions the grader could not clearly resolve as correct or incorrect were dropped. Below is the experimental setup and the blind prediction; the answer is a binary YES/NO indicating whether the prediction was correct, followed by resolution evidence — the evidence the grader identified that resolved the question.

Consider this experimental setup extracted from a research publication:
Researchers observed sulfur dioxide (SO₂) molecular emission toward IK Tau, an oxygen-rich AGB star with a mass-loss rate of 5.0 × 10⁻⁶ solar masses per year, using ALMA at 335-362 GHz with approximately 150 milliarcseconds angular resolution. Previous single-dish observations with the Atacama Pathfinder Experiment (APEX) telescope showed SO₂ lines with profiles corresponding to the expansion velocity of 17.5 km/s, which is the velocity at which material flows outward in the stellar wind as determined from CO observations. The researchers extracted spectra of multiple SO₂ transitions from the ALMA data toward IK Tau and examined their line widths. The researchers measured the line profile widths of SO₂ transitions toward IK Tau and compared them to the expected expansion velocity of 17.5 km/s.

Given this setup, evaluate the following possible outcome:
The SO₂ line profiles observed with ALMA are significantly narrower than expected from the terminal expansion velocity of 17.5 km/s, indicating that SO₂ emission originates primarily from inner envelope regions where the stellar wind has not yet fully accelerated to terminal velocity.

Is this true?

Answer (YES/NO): NO